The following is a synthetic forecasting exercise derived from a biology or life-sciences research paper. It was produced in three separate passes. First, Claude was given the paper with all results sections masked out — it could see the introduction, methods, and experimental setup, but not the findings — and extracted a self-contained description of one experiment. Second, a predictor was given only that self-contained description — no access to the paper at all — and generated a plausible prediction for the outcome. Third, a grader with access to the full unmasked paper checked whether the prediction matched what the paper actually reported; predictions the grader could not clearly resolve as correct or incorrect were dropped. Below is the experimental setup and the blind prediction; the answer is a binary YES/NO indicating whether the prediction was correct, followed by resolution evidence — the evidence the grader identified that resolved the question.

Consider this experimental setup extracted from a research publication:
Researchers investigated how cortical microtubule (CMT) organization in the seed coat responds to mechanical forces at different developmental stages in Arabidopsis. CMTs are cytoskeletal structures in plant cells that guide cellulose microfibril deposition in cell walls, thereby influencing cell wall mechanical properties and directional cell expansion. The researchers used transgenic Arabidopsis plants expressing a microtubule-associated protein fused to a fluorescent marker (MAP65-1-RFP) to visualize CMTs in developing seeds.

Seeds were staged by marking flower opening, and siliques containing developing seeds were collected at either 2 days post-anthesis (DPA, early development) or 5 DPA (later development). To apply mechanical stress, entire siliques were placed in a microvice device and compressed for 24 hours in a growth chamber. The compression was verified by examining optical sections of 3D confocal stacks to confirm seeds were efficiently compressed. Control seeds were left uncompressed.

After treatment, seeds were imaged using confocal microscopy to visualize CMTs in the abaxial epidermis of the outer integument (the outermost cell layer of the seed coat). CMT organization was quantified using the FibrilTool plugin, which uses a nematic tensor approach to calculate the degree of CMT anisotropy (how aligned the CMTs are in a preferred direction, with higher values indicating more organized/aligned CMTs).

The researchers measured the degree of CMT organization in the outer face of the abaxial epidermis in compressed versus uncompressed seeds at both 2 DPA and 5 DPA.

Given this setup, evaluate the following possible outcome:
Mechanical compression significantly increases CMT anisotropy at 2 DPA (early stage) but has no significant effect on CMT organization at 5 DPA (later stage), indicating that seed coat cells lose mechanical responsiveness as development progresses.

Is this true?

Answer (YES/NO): NO